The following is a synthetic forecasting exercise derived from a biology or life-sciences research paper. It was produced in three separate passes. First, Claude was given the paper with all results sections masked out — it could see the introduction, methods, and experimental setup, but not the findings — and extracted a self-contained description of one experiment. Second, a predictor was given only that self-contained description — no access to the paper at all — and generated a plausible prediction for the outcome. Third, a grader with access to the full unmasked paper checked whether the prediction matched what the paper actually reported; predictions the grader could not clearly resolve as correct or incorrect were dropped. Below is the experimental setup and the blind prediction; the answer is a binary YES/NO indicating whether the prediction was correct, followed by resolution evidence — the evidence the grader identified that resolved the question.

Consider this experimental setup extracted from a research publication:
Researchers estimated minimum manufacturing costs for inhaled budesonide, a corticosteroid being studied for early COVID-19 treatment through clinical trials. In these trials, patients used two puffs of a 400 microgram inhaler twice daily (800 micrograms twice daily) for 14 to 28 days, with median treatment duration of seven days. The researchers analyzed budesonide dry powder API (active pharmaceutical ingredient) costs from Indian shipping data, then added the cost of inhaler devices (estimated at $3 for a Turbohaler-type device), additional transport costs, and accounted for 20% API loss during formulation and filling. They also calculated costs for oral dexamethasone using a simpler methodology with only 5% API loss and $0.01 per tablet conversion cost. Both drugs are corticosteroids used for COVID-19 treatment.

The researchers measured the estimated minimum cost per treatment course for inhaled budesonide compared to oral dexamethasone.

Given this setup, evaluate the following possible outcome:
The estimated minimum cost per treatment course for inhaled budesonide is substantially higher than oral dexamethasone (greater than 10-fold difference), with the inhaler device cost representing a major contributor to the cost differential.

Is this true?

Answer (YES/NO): YES